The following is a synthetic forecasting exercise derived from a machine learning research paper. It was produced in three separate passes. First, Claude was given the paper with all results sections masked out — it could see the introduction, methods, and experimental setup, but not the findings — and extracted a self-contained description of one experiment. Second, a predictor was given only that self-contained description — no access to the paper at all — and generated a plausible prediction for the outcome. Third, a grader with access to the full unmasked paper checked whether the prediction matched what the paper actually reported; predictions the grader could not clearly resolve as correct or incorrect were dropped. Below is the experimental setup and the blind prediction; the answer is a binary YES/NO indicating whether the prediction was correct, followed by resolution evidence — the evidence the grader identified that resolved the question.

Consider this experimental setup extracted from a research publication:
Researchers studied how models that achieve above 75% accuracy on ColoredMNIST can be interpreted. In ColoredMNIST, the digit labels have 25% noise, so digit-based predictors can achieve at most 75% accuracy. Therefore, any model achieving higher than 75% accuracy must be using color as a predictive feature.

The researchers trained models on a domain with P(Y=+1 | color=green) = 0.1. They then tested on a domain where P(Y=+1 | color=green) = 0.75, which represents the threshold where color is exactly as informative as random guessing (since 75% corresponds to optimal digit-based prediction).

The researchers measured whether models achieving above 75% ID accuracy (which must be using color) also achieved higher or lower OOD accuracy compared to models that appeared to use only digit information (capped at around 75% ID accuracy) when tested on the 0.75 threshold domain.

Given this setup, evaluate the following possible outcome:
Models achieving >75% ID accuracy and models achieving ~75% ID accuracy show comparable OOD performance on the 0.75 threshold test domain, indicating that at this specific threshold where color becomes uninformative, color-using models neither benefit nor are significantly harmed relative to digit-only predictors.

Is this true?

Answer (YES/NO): NO